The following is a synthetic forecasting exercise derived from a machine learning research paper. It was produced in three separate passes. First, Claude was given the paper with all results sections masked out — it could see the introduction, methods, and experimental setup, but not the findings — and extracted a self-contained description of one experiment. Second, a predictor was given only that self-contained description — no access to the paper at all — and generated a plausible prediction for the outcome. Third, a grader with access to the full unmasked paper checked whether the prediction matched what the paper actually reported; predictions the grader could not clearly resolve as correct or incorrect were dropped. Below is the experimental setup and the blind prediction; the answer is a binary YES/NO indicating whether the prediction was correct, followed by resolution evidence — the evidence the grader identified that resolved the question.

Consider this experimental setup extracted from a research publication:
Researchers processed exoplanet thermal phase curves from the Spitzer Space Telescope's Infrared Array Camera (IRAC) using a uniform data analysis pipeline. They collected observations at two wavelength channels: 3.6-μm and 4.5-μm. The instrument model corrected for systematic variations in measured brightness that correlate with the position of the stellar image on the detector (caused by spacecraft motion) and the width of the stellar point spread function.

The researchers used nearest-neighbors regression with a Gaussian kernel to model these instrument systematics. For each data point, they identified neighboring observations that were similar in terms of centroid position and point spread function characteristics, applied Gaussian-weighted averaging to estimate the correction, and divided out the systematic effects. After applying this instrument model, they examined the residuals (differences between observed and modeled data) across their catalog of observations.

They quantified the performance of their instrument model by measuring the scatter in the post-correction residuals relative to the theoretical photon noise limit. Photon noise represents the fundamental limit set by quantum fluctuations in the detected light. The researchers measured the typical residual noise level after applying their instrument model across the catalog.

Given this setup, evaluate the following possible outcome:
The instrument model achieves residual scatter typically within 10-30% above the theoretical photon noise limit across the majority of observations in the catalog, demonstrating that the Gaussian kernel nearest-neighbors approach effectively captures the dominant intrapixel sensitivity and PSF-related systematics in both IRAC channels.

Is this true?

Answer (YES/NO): YES